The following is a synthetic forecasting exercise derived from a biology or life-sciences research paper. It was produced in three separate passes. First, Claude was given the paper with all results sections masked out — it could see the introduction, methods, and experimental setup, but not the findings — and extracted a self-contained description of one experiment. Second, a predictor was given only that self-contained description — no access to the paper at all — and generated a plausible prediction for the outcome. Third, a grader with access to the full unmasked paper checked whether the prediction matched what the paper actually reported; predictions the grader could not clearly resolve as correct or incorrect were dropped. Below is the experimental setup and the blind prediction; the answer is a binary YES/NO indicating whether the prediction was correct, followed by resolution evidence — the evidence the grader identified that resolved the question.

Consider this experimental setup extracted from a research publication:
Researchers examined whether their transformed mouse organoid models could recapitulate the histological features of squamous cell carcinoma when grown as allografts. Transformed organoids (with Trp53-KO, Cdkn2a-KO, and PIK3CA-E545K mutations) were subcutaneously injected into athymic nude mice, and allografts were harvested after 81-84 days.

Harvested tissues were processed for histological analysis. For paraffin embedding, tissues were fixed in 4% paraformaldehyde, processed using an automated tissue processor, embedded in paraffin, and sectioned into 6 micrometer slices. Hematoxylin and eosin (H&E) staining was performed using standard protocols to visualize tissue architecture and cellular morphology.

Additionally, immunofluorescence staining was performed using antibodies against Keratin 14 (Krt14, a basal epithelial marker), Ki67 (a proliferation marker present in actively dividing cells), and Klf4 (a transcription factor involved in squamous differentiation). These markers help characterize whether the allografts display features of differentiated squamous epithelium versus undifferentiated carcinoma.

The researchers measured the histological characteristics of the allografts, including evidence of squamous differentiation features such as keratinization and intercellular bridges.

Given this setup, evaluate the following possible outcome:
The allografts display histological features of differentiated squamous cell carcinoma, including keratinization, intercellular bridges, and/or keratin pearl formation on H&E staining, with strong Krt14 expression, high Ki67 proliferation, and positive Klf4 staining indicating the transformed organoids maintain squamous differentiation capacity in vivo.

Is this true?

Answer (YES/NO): NO